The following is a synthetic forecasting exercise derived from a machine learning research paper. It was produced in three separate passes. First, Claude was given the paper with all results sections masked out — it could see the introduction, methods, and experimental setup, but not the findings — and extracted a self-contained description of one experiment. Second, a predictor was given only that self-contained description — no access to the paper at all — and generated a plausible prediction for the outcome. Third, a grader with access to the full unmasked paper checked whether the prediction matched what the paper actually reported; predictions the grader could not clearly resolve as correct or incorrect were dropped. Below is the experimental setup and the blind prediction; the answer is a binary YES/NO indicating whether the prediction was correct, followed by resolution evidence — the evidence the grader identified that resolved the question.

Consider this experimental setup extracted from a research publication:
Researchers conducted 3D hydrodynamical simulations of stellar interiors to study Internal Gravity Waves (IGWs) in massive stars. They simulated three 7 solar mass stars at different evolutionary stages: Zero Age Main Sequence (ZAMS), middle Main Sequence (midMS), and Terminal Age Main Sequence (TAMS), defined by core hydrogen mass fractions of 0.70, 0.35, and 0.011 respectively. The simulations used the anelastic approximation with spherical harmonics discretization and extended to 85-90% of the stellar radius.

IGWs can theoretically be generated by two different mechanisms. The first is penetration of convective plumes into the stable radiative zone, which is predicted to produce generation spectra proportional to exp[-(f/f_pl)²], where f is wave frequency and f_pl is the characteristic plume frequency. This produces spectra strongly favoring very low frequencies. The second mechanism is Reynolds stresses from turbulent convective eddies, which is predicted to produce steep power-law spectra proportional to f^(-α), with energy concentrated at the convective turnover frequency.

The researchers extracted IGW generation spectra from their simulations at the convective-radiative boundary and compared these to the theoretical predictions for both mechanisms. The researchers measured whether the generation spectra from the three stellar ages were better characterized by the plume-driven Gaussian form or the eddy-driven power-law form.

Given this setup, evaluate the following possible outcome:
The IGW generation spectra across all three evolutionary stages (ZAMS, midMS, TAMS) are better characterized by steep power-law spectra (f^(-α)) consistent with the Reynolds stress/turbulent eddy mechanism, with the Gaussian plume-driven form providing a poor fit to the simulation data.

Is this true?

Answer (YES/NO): NO